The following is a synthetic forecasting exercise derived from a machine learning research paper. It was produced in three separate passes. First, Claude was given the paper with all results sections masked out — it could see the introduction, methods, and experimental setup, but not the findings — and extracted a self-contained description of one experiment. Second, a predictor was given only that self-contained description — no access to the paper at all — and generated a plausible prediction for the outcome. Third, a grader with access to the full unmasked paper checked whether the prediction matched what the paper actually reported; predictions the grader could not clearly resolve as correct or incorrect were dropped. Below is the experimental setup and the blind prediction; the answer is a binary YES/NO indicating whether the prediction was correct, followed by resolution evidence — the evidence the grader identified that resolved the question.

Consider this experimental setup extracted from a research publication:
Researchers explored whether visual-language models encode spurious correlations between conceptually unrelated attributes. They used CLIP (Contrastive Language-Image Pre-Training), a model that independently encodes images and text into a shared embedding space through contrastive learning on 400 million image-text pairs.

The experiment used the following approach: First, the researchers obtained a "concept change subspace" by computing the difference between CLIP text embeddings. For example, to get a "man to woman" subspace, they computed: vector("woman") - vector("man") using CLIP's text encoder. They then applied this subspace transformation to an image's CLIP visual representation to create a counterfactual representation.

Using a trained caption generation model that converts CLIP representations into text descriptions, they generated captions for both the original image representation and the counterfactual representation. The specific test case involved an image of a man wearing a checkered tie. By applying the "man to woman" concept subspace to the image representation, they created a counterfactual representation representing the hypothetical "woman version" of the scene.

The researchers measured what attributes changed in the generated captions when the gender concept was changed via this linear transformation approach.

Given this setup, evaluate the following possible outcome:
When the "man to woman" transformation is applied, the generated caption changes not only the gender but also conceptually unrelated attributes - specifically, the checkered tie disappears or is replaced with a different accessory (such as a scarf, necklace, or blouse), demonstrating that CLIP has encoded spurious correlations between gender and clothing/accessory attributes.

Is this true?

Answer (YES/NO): NO